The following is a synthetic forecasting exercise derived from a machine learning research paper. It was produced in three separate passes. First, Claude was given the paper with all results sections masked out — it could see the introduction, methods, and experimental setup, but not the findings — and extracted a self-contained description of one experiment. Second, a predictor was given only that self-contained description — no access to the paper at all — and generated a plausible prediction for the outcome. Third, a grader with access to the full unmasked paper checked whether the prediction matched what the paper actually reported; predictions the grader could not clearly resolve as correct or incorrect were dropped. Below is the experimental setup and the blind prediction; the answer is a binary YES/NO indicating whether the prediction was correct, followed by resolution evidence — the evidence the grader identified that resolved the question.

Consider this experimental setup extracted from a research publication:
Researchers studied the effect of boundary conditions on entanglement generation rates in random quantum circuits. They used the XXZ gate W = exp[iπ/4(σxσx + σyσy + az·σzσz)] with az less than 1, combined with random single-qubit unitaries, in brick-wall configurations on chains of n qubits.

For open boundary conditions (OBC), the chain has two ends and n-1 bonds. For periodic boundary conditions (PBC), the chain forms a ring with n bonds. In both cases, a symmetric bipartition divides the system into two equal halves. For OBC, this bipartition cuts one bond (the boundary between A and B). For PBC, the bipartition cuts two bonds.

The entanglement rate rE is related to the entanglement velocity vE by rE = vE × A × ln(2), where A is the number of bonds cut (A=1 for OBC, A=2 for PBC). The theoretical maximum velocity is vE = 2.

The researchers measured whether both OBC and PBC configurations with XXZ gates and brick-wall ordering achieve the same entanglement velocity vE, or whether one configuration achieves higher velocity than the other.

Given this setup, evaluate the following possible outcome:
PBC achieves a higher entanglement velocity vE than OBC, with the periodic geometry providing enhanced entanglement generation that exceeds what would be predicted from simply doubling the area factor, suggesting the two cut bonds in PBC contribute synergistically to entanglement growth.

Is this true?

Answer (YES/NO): NO